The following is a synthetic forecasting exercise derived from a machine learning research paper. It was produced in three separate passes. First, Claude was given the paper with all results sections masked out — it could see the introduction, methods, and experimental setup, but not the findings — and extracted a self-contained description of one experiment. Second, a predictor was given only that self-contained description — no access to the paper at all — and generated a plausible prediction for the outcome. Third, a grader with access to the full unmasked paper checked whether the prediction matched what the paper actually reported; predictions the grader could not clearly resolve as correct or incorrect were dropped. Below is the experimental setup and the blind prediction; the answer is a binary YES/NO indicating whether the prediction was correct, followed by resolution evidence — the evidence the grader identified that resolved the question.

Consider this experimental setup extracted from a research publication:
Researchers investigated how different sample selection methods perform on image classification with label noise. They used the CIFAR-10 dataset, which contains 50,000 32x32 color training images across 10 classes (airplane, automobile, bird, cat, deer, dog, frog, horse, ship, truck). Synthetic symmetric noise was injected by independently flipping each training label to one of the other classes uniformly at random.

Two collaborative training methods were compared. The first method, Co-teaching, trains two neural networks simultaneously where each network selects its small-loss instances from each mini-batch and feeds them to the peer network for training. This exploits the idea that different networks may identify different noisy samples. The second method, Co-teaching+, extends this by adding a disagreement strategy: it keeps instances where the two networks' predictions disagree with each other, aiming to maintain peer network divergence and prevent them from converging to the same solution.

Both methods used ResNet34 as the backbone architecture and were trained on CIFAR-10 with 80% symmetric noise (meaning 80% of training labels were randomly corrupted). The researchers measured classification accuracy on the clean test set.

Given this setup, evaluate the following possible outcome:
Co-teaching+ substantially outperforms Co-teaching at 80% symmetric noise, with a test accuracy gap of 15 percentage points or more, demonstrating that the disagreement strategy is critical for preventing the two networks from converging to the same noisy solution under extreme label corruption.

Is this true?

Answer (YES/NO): NO